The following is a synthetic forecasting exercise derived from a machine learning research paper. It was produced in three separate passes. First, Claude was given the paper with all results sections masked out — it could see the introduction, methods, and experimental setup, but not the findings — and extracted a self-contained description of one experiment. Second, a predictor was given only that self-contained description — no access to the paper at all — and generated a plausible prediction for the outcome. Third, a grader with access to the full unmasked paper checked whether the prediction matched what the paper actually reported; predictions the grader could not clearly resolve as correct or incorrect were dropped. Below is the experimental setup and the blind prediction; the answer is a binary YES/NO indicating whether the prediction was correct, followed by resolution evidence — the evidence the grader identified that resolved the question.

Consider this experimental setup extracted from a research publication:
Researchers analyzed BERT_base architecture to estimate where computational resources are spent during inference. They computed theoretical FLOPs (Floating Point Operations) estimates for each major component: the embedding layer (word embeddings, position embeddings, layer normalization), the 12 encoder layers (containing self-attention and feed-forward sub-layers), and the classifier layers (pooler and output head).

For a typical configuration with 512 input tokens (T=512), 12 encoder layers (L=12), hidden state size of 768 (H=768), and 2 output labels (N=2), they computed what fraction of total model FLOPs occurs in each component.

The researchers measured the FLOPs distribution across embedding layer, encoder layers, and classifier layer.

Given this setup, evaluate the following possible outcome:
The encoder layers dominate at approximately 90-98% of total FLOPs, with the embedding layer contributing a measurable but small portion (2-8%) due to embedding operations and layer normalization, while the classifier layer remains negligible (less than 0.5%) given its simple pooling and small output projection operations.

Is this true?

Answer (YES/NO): NO